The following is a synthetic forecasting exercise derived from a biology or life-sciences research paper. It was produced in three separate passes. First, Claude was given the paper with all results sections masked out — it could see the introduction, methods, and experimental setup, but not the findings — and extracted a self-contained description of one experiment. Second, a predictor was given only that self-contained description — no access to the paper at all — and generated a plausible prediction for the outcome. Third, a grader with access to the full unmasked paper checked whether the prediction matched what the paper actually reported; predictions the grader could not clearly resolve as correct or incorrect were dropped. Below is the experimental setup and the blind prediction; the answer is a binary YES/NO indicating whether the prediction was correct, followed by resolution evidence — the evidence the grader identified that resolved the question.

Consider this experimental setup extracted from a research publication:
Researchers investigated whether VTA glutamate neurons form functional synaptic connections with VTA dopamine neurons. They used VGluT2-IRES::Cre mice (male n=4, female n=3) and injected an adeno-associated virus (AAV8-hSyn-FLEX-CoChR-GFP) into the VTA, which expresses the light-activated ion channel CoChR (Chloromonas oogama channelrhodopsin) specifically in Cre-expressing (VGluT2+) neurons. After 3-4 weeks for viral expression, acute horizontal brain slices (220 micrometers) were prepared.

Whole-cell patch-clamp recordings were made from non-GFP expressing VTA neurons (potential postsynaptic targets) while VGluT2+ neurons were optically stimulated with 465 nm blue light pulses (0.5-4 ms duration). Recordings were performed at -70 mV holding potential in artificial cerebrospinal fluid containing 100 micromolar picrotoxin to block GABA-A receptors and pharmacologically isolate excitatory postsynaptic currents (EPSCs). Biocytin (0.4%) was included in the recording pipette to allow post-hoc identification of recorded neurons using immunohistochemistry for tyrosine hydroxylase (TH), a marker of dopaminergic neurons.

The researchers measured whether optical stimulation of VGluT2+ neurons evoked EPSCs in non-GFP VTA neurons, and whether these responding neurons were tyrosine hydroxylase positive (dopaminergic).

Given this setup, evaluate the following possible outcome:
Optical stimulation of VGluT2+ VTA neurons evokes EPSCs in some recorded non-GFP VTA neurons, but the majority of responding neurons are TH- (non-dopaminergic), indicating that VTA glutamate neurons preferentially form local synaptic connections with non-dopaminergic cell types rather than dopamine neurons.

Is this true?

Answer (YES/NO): NO